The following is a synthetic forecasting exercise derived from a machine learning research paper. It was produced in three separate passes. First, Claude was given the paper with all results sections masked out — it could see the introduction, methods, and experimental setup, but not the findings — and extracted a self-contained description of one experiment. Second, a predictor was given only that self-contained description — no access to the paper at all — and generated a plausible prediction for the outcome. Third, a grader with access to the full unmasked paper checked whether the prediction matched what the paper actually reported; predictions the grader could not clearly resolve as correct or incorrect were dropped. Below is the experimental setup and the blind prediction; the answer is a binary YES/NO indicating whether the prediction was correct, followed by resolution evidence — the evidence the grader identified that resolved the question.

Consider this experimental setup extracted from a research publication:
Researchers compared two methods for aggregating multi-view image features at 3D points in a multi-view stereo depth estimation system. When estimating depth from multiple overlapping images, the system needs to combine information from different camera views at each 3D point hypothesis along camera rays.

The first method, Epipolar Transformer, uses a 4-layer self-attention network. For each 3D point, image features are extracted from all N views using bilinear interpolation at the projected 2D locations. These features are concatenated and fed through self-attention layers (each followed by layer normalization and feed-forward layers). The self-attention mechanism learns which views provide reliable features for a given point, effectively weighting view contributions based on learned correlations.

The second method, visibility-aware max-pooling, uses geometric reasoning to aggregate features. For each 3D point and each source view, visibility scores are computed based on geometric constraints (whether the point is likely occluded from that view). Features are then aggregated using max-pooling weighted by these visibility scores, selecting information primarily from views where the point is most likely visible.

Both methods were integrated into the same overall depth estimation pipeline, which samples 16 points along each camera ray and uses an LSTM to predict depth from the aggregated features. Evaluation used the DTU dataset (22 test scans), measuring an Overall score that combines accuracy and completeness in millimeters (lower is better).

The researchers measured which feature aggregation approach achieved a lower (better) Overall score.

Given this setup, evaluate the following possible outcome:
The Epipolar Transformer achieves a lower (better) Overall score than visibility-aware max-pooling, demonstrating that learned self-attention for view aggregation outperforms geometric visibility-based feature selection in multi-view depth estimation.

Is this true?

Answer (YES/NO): YES